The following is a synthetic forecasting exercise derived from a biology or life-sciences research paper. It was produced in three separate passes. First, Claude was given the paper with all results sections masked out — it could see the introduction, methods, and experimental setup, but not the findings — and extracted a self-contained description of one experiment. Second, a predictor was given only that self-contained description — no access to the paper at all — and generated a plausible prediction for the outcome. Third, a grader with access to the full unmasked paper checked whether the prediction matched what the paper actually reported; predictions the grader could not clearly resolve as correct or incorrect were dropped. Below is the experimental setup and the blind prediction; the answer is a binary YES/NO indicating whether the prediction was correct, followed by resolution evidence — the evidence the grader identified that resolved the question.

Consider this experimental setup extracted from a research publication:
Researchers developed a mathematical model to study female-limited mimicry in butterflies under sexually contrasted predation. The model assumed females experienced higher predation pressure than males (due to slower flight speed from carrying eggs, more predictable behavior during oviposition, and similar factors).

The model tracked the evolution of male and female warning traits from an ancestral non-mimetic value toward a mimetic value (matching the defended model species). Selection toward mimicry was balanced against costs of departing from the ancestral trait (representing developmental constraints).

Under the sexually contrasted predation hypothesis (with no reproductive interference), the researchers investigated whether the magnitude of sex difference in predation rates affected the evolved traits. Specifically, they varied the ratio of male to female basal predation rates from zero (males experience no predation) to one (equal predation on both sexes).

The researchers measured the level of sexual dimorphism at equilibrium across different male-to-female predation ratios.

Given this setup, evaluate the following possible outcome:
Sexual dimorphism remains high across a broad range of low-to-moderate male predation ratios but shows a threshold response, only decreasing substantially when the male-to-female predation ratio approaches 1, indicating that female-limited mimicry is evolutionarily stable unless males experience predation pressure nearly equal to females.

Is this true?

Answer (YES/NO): NO